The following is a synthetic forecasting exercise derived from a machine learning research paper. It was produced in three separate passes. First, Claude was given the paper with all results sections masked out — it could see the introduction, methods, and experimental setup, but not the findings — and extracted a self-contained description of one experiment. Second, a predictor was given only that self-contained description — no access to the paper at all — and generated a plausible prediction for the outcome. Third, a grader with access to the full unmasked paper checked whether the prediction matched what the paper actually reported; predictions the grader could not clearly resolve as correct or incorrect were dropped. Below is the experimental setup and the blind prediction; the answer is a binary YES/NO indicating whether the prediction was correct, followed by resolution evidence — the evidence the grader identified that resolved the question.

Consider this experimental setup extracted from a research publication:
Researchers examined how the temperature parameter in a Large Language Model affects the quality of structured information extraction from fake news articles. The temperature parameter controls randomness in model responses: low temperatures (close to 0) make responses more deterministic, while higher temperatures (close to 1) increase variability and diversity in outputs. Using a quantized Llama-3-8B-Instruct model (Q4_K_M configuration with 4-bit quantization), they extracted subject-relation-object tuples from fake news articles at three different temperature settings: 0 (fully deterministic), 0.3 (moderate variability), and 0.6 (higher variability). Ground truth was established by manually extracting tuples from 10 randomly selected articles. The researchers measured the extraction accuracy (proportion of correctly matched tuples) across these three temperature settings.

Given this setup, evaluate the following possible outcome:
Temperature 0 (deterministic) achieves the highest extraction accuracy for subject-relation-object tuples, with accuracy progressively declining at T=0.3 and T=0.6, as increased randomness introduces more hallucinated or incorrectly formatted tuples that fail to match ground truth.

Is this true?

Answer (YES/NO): NO